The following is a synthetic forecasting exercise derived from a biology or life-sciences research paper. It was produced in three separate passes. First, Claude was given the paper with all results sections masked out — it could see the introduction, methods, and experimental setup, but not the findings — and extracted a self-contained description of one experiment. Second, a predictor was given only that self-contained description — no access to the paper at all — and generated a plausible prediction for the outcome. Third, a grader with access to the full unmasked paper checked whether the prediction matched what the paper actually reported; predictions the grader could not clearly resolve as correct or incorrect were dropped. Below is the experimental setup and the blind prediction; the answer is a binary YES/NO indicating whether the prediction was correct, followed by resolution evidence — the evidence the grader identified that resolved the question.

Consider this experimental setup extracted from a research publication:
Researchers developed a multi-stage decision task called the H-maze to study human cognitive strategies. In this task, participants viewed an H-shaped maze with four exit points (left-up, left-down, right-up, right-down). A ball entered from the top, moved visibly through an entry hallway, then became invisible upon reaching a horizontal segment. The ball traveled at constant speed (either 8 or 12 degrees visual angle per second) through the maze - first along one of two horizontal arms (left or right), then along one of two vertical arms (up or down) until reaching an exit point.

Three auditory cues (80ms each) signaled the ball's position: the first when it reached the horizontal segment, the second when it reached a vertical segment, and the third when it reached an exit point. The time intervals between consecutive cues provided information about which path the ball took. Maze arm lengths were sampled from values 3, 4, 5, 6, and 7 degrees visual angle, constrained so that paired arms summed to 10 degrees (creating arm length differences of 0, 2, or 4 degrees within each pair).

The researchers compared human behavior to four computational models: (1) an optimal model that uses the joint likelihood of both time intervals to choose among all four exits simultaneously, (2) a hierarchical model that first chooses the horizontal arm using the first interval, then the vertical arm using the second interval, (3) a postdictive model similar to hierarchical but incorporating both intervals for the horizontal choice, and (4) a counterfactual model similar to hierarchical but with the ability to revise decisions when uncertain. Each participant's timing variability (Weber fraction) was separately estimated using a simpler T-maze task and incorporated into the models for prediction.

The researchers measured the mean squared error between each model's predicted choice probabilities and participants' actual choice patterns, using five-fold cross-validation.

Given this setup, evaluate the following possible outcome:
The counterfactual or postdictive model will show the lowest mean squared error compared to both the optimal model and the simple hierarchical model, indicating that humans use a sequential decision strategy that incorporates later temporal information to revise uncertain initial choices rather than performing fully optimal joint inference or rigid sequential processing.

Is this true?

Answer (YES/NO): YES